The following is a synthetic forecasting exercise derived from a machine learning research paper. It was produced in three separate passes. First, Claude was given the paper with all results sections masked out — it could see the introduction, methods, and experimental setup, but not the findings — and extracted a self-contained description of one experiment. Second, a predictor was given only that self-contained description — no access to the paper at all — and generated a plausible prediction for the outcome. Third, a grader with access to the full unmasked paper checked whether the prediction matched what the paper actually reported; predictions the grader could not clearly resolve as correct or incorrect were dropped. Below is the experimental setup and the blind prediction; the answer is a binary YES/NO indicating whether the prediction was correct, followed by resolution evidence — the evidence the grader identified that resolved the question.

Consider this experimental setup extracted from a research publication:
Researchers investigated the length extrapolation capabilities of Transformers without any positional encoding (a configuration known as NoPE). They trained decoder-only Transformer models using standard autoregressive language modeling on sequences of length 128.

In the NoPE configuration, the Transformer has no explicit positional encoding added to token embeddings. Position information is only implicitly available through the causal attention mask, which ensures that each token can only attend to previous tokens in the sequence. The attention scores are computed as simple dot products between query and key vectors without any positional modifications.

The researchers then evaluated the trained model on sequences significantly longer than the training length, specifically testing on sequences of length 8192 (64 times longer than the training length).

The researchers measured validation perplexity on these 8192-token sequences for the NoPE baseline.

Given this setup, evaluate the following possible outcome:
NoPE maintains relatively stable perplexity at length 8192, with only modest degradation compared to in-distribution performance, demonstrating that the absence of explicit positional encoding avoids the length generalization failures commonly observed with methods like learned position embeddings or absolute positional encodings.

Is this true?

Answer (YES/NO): NO